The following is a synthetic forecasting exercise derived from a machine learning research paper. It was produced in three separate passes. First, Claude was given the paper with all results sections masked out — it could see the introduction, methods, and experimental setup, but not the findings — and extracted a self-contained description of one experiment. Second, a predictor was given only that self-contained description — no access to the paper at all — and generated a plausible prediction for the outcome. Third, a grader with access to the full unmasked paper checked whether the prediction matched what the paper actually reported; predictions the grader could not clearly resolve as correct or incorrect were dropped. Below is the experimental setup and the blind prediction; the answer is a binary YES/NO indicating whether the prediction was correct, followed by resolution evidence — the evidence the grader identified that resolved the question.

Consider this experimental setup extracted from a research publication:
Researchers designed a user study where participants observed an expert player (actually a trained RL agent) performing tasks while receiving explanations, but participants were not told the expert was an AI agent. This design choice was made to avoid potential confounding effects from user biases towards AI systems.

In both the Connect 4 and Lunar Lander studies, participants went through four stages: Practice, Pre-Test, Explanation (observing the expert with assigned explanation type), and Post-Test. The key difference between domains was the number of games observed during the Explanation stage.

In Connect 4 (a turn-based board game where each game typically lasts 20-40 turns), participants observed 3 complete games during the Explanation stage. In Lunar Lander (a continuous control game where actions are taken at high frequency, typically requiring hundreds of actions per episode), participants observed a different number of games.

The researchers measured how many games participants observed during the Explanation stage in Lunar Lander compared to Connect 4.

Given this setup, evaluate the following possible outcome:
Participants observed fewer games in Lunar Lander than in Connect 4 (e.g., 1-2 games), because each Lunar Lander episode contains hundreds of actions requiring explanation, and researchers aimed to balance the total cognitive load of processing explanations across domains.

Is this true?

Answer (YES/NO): YES